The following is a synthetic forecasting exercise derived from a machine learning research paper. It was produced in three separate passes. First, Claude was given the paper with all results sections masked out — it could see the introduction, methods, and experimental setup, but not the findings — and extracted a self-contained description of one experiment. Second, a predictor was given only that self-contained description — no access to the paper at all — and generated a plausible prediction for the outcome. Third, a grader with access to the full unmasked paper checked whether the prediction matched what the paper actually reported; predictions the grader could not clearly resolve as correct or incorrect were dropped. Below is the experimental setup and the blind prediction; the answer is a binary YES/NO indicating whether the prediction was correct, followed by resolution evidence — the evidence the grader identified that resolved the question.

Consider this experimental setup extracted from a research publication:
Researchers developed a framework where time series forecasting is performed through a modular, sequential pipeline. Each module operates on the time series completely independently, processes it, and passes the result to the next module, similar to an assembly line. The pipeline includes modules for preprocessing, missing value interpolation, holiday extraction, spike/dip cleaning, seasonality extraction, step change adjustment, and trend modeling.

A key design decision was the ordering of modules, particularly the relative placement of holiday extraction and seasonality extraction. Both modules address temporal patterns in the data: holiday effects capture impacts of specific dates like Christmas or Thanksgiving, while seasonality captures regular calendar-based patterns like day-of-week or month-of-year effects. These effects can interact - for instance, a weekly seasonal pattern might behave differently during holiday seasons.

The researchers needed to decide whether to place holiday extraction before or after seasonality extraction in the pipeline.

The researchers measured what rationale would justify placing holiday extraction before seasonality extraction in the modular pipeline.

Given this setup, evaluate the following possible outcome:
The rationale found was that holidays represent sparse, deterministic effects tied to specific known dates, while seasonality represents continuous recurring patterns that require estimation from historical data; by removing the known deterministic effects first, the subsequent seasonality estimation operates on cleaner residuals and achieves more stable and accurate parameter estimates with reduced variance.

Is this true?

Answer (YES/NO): NO